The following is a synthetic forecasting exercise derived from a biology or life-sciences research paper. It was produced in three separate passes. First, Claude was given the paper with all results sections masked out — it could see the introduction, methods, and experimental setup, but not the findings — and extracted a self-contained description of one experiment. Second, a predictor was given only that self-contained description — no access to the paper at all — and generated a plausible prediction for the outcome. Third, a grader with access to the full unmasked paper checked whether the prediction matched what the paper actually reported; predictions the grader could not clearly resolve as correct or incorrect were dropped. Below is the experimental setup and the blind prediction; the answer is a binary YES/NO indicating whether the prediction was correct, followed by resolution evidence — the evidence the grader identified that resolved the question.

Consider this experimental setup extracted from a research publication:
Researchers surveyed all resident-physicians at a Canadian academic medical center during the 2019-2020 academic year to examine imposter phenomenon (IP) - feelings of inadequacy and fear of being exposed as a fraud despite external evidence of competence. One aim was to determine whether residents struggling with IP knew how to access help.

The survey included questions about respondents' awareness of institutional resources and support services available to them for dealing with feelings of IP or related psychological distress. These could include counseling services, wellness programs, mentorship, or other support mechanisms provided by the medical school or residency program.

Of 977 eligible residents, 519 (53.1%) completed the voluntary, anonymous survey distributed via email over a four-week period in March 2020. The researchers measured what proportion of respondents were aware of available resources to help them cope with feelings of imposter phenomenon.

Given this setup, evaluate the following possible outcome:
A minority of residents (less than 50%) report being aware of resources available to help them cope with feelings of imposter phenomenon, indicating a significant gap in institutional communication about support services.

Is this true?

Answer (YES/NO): YES